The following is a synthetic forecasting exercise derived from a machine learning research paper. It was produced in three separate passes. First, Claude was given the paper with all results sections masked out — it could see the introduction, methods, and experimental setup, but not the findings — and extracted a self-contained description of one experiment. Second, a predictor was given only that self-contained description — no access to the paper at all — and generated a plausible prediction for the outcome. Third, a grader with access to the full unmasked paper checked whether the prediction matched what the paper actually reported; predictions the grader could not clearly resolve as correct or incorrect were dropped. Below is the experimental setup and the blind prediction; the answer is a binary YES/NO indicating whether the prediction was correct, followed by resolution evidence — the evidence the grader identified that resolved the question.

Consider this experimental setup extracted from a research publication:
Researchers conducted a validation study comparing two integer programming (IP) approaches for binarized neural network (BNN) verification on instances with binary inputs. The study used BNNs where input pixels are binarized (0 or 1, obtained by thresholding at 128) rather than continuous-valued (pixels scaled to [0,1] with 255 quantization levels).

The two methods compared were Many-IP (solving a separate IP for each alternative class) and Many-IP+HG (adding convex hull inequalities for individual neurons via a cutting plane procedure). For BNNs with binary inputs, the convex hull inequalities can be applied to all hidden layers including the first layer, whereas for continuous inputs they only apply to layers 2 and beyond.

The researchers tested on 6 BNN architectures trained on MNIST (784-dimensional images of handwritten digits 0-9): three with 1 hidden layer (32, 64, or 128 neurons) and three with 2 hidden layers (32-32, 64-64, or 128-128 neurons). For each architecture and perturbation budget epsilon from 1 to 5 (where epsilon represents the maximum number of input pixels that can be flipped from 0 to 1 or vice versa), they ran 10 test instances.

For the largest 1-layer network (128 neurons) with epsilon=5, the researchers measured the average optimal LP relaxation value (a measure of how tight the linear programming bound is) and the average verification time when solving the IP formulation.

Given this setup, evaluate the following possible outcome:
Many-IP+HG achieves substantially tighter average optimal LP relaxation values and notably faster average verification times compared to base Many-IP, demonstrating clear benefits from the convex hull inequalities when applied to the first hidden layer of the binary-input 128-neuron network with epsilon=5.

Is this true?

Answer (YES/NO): NO